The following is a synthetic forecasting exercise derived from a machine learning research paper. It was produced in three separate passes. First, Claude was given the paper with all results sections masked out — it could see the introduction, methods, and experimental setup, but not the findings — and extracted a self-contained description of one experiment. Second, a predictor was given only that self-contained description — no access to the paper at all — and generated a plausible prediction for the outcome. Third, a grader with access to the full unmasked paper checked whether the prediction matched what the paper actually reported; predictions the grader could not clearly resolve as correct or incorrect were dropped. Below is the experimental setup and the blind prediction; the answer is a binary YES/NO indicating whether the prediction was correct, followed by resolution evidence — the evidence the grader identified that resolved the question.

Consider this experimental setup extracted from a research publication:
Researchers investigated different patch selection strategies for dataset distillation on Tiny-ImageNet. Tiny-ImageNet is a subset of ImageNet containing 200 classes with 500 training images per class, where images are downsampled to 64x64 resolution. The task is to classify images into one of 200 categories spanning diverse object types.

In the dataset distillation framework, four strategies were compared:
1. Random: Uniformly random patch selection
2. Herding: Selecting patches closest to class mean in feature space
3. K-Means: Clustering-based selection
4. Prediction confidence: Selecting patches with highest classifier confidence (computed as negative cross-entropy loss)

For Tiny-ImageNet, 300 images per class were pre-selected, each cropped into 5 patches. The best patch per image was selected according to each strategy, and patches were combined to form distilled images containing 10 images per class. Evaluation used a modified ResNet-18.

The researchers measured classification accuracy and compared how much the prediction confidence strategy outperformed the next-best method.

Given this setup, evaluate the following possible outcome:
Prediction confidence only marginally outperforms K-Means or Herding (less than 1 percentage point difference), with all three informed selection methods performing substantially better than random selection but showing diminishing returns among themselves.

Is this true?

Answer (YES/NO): NO